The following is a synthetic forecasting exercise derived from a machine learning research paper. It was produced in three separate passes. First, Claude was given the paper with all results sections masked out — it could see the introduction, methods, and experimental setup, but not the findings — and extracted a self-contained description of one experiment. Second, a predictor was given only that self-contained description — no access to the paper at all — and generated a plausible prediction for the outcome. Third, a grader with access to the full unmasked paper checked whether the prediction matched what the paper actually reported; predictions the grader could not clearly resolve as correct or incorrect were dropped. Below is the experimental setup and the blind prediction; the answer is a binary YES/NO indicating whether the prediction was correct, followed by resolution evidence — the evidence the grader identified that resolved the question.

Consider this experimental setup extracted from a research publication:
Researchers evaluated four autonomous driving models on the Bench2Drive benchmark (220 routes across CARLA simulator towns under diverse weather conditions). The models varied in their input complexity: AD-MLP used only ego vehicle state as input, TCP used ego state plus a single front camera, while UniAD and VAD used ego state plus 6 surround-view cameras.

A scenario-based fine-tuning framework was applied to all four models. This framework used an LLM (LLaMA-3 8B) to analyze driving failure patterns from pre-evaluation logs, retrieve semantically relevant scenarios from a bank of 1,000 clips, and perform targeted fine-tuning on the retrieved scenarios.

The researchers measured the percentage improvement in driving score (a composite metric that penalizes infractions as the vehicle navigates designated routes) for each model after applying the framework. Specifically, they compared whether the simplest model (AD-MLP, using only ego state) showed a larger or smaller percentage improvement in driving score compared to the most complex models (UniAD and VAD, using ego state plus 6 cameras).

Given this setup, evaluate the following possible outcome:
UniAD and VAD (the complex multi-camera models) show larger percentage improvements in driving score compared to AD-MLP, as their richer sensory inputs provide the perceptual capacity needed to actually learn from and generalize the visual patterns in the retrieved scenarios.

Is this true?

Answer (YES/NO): NO